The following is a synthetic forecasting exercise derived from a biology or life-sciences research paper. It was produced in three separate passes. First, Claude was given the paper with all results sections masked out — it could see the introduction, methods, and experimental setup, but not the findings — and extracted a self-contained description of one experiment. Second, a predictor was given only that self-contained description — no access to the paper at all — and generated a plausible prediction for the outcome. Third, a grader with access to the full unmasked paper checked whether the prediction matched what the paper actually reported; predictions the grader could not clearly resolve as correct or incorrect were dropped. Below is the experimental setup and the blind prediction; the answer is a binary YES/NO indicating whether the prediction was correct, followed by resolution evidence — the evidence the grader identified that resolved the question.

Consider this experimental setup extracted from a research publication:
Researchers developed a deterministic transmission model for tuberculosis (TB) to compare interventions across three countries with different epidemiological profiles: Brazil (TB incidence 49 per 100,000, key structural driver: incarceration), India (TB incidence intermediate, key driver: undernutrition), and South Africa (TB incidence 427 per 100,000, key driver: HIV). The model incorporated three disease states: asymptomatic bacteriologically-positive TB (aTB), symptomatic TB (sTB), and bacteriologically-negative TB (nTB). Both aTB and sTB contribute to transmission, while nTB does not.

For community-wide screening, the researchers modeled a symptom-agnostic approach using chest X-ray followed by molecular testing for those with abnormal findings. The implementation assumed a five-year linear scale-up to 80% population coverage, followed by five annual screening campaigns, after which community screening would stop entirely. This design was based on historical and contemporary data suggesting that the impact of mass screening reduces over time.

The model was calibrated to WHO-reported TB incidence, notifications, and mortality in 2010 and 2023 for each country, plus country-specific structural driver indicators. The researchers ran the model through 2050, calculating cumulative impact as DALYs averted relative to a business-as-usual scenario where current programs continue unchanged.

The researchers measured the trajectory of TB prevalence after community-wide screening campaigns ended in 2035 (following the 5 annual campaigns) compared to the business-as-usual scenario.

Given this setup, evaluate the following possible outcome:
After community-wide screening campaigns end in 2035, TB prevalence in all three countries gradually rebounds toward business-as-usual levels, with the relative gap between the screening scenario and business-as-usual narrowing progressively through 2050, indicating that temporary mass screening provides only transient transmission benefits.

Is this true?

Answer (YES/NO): YES